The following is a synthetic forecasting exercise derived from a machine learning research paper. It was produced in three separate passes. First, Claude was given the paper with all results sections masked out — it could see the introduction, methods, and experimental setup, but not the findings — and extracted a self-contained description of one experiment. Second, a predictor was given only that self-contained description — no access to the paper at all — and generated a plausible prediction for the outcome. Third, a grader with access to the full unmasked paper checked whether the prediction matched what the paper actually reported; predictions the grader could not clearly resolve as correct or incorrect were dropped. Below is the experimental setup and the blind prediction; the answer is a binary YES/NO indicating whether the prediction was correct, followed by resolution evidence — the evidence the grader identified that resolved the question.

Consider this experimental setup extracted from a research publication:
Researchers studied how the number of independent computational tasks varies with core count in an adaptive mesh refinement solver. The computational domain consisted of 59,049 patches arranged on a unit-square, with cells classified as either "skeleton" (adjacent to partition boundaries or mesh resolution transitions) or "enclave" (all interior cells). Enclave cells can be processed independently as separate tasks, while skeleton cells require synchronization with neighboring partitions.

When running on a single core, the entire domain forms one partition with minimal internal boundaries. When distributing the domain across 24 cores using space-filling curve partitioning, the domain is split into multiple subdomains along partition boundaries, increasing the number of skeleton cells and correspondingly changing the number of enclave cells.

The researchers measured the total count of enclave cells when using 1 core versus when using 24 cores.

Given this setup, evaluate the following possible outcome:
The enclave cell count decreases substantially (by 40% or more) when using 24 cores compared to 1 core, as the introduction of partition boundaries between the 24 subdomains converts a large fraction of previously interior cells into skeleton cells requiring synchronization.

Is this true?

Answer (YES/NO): NO